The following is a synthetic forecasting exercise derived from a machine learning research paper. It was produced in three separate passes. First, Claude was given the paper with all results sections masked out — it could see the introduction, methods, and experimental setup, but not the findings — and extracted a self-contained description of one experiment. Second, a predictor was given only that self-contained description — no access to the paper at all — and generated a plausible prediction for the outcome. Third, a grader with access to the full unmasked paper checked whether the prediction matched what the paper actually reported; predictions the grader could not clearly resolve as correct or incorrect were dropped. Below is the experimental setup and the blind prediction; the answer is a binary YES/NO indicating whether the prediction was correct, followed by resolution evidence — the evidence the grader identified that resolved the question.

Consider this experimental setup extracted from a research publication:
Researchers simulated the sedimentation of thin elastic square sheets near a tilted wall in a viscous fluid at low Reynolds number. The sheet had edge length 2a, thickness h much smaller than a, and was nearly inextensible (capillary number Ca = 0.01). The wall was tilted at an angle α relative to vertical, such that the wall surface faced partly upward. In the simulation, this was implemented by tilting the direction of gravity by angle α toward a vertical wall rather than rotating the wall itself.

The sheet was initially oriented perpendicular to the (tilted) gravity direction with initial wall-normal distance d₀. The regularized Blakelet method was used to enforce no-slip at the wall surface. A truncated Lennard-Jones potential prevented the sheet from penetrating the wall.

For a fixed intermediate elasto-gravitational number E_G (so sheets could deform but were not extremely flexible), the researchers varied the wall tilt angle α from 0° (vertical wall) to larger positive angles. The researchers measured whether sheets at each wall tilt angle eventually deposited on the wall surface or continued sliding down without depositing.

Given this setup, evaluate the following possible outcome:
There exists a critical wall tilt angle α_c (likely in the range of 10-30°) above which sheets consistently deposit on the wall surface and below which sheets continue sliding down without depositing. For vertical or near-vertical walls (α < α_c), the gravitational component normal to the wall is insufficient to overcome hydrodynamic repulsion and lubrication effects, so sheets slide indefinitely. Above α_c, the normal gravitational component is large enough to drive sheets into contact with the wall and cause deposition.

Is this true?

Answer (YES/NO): NO